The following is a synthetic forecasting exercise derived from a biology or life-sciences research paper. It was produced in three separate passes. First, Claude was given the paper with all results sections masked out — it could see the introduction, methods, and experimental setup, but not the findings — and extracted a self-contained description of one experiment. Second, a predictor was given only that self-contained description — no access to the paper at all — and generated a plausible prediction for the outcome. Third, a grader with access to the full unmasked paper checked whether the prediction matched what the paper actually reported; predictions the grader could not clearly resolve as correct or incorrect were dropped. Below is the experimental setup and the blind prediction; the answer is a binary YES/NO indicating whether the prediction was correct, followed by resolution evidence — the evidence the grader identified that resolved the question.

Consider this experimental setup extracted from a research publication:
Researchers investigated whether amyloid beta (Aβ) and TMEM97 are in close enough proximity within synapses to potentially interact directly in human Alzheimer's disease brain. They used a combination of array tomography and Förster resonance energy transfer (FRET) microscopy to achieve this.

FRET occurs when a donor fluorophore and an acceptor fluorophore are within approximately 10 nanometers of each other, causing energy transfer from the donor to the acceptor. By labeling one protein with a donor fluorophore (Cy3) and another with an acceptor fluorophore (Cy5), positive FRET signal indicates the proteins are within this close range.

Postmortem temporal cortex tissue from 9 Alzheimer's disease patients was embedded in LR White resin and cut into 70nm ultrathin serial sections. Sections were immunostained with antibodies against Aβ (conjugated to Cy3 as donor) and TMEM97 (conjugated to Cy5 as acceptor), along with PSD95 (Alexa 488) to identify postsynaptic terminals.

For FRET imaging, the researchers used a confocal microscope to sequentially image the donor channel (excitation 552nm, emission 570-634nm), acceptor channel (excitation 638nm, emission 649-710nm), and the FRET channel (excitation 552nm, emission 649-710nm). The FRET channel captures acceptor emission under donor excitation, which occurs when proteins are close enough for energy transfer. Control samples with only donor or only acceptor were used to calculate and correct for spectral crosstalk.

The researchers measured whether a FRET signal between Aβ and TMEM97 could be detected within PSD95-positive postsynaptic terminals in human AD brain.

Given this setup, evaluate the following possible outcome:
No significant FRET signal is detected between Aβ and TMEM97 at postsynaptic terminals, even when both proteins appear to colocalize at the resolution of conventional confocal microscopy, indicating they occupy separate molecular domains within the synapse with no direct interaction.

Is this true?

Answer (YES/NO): NO